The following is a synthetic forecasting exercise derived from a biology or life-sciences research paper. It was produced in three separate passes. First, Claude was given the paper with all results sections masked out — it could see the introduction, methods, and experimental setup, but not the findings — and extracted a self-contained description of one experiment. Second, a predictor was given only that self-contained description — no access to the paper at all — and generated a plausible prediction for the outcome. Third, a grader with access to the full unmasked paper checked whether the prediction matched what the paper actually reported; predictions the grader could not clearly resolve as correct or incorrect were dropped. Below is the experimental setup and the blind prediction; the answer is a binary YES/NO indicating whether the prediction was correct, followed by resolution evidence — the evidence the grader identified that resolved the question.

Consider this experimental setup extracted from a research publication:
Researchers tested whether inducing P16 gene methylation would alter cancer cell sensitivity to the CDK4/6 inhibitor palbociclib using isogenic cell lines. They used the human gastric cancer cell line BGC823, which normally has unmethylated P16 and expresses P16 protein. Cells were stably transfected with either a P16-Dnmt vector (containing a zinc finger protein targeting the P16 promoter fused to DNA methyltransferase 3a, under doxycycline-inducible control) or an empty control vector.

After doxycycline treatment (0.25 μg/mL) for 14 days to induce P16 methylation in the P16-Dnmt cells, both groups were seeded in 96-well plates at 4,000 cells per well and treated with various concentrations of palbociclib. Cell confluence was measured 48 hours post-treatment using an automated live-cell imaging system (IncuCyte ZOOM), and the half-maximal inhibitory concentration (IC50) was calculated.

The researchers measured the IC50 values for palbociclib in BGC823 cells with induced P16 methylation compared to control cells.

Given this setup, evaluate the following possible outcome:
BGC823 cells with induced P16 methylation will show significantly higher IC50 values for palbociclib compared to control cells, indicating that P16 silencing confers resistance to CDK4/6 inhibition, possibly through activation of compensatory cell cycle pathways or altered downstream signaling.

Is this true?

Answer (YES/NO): NO